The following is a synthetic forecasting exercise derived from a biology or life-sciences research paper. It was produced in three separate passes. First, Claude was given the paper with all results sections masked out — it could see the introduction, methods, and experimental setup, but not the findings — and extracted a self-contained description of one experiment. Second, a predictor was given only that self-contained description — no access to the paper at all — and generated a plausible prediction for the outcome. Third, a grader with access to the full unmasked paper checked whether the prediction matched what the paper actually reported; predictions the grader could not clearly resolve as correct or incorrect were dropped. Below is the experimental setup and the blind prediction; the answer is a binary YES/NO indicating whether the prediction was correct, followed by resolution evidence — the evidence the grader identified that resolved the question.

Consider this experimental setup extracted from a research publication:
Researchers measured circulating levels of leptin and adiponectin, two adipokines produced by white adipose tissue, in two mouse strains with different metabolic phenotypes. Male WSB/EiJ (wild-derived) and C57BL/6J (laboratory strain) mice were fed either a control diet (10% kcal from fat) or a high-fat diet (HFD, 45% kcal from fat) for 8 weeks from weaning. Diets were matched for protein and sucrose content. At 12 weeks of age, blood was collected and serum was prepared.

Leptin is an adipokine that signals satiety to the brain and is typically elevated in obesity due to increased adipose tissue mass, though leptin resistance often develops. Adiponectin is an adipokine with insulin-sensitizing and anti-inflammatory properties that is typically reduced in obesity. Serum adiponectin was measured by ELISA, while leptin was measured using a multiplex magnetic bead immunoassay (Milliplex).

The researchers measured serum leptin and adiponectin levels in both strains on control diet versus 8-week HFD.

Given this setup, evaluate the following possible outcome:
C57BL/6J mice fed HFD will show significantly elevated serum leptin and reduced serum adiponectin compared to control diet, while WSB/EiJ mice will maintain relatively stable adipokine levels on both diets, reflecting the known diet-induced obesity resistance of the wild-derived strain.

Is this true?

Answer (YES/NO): NO